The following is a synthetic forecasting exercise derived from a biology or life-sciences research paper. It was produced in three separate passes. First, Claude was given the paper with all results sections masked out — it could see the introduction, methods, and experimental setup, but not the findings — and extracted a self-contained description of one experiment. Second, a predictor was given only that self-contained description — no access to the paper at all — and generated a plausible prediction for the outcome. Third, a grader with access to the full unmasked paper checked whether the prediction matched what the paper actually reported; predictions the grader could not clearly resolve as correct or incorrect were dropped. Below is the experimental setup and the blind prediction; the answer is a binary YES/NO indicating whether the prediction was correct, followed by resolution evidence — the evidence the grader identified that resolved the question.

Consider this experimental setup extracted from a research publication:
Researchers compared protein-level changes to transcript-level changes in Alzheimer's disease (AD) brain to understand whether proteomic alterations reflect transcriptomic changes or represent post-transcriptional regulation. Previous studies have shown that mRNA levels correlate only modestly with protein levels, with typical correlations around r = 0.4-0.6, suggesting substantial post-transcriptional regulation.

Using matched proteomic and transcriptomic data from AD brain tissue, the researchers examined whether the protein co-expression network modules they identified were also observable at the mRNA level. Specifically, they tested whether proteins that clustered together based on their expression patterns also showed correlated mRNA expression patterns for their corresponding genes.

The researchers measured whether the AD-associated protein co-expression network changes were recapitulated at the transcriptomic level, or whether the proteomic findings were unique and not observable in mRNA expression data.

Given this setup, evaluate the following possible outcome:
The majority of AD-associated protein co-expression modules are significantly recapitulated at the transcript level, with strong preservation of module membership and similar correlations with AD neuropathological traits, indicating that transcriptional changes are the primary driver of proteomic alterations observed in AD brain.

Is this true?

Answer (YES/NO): NO